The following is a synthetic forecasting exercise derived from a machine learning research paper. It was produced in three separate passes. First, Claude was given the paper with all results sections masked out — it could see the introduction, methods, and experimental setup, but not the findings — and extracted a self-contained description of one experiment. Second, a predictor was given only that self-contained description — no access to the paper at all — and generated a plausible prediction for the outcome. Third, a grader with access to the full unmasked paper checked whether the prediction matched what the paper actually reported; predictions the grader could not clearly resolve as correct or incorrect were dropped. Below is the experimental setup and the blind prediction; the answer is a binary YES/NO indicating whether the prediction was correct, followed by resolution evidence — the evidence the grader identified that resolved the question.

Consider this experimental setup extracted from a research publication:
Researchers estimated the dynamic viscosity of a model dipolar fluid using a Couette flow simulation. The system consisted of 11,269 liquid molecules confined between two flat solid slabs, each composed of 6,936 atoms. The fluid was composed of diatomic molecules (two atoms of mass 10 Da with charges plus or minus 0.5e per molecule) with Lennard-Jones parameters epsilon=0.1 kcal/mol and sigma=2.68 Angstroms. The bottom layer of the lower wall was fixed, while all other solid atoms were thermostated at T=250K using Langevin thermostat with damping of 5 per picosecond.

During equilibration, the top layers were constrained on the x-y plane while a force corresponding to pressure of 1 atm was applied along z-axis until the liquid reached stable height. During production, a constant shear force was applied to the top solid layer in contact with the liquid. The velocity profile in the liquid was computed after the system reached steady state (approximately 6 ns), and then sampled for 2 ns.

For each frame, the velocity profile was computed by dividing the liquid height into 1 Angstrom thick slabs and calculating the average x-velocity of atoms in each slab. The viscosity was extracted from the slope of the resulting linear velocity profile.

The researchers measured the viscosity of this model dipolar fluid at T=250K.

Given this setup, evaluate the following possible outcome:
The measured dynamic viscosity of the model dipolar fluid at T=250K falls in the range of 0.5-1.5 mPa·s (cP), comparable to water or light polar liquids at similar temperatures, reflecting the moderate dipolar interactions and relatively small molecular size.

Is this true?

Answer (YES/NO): NO